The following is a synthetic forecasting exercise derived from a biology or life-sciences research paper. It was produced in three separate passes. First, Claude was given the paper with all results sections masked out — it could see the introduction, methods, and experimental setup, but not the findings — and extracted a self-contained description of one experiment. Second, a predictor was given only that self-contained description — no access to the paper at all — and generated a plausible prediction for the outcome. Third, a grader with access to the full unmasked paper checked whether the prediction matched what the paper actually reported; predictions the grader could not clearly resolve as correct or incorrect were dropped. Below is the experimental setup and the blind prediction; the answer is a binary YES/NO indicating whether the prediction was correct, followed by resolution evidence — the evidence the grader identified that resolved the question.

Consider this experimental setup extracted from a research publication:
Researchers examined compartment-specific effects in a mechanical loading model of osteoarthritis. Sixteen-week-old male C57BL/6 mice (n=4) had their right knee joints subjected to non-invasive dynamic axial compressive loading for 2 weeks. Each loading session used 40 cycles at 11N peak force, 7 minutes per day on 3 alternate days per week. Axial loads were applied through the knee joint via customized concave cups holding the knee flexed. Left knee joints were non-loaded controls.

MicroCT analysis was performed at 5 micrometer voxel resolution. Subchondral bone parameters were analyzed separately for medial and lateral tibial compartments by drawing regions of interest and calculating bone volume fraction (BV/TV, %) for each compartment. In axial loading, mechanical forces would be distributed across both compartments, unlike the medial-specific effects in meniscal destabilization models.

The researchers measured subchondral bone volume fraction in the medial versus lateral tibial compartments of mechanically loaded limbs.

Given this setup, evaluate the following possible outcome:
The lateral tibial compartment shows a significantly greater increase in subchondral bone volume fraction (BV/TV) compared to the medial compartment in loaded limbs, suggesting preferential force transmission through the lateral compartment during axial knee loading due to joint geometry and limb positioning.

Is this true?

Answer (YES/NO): NO